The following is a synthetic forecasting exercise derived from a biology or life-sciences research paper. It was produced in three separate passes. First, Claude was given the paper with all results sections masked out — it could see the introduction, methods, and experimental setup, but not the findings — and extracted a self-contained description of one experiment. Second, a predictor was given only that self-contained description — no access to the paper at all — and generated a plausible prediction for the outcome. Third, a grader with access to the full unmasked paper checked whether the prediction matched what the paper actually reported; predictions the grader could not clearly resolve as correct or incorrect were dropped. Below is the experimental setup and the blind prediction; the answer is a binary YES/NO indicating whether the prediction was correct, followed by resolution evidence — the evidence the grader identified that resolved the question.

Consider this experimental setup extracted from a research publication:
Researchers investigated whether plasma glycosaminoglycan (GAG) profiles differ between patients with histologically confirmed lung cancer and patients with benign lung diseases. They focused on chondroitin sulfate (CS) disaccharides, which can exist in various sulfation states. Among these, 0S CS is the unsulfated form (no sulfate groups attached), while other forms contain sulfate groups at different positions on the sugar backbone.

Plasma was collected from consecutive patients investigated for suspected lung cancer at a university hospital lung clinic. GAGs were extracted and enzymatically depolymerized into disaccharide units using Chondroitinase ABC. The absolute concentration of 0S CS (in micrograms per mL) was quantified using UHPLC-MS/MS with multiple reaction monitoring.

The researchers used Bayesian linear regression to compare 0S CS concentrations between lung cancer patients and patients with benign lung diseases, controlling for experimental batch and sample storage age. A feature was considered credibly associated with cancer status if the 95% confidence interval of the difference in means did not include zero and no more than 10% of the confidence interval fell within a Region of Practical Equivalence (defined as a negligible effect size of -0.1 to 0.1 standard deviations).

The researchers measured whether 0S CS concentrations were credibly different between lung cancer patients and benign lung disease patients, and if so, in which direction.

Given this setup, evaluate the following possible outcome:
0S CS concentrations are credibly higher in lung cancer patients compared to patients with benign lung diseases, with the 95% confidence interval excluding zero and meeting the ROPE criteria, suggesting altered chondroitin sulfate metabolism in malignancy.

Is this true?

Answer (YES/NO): YES